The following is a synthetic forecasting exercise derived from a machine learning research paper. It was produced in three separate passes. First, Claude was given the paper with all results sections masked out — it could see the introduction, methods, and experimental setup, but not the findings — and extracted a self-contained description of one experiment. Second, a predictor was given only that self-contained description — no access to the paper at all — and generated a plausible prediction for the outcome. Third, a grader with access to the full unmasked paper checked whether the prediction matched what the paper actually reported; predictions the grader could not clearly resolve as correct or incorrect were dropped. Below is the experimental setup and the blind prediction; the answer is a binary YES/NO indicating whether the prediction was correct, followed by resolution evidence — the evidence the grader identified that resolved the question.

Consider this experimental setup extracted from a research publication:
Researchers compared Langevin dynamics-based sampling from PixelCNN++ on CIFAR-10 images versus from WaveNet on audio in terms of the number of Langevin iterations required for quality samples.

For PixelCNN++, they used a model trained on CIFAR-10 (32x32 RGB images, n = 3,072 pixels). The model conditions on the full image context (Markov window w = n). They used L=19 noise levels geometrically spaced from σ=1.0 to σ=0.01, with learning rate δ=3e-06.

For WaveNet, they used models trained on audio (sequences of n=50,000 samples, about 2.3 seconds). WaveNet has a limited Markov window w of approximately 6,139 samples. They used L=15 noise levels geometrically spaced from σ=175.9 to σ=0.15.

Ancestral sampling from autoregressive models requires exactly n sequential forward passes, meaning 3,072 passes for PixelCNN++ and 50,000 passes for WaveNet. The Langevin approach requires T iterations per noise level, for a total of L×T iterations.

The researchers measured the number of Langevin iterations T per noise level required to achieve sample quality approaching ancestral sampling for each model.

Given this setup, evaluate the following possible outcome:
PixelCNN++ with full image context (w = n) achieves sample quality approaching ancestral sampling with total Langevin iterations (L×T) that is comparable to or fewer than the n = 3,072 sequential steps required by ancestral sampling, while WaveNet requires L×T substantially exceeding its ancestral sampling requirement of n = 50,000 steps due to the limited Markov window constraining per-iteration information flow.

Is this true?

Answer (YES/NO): NO